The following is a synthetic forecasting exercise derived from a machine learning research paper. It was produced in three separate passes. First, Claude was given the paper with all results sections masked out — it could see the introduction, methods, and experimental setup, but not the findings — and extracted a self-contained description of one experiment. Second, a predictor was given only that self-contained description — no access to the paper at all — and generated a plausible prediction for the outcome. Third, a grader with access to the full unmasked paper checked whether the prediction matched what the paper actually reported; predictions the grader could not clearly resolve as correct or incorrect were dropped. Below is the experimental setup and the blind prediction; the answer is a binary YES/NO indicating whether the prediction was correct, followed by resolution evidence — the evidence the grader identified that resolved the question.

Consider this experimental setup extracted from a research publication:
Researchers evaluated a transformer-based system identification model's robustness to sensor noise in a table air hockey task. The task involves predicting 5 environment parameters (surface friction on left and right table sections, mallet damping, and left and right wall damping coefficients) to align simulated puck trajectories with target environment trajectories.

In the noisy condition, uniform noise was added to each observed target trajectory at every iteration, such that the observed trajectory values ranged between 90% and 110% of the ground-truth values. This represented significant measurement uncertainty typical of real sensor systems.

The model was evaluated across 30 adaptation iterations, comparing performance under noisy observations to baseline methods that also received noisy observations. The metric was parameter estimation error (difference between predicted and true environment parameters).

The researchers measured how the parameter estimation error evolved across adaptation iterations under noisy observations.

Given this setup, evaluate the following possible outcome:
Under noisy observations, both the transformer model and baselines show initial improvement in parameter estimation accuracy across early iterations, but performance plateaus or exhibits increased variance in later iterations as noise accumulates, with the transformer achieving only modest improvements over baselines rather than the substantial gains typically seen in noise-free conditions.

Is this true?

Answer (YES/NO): NO